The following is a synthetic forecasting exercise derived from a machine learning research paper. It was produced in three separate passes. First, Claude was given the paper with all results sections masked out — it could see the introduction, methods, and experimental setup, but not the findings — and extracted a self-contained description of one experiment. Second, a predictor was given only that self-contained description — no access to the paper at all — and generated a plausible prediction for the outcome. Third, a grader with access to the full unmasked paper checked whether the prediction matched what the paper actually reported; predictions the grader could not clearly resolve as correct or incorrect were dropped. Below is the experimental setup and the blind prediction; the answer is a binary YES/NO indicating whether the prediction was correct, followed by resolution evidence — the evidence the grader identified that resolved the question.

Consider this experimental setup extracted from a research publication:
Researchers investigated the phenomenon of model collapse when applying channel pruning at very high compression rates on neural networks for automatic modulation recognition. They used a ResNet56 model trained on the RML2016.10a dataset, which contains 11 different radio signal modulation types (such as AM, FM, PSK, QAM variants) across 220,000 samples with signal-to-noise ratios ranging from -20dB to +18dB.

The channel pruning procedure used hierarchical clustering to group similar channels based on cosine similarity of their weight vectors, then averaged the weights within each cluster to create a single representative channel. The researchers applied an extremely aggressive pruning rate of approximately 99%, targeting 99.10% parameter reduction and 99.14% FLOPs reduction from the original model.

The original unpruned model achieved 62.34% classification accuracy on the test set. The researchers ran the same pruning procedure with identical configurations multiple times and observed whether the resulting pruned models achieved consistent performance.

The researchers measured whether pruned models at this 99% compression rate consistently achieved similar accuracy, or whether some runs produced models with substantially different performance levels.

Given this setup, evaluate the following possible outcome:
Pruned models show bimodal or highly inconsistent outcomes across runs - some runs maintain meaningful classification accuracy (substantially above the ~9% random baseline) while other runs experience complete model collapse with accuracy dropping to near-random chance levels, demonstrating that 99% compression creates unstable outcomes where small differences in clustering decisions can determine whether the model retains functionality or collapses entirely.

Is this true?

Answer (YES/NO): NO